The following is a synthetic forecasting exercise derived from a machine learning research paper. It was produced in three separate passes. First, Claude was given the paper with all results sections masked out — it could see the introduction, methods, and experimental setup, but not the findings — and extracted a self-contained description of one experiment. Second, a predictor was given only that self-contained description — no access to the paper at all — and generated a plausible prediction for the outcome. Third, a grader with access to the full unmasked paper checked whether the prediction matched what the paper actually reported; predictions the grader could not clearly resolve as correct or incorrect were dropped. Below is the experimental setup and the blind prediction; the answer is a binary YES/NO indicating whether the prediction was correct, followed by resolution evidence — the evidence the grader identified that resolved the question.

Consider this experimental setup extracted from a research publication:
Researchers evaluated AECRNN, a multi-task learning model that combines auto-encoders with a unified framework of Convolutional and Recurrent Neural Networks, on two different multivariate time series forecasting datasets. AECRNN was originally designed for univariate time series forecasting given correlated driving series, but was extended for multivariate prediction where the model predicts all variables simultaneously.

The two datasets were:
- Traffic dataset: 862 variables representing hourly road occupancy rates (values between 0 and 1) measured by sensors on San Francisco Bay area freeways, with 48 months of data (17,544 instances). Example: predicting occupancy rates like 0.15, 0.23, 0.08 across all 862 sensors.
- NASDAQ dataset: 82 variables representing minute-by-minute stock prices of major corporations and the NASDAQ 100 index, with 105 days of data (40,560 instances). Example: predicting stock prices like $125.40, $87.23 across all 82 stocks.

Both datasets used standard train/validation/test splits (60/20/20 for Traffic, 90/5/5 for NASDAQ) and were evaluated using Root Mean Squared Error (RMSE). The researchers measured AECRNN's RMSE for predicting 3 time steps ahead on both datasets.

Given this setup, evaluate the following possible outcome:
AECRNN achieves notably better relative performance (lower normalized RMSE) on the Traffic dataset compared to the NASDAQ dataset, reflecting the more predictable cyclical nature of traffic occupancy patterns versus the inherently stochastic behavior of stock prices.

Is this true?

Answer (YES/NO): YES